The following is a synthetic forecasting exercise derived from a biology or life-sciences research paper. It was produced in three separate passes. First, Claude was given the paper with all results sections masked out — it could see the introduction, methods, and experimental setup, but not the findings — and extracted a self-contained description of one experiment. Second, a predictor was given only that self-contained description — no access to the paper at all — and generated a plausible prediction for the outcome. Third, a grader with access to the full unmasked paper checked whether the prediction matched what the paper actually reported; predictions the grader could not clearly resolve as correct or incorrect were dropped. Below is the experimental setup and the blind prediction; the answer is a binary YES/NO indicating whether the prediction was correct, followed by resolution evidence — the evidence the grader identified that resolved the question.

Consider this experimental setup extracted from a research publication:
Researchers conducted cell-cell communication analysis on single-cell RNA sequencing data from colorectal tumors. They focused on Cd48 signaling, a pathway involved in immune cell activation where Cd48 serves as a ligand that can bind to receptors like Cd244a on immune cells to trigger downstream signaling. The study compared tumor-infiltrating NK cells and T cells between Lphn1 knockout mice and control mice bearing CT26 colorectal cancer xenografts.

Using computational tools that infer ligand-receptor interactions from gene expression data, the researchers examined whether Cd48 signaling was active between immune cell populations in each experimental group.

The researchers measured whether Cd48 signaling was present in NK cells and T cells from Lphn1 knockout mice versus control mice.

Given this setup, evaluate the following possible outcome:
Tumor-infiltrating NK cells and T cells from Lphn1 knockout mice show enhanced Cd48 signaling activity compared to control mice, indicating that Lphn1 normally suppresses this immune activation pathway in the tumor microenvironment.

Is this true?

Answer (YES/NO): YES